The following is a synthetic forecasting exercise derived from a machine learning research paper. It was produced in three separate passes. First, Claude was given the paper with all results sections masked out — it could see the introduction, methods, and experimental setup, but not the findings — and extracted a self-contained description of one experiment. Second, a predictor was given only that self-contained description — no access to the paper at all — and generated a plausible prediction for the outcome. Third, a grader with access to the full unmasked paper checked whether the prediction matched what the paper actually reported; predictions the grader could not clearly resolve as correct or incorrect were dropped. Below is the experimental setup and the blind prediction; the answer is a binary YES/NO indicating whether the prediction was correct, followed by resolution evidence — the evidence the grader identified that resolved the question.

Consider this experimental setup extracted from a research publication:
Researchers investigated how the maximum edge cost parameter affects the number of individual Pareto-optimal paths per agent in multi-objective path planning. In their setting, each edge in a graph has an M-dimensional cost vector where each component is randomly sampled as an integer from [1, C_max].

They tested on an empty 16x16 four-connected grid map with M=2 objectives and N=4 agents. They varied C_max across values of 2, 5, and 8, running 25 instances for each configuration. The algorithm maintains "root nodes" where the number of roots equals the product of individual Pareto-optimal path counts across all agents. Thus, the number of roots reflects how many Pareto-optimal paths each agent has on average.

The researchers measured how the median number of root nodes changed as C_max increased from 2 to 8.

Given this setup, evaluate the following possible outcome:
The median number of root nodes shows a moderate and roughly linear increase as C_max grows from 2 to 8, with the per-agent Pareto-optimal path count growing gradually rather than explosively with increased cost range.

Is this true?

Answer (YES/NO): NO